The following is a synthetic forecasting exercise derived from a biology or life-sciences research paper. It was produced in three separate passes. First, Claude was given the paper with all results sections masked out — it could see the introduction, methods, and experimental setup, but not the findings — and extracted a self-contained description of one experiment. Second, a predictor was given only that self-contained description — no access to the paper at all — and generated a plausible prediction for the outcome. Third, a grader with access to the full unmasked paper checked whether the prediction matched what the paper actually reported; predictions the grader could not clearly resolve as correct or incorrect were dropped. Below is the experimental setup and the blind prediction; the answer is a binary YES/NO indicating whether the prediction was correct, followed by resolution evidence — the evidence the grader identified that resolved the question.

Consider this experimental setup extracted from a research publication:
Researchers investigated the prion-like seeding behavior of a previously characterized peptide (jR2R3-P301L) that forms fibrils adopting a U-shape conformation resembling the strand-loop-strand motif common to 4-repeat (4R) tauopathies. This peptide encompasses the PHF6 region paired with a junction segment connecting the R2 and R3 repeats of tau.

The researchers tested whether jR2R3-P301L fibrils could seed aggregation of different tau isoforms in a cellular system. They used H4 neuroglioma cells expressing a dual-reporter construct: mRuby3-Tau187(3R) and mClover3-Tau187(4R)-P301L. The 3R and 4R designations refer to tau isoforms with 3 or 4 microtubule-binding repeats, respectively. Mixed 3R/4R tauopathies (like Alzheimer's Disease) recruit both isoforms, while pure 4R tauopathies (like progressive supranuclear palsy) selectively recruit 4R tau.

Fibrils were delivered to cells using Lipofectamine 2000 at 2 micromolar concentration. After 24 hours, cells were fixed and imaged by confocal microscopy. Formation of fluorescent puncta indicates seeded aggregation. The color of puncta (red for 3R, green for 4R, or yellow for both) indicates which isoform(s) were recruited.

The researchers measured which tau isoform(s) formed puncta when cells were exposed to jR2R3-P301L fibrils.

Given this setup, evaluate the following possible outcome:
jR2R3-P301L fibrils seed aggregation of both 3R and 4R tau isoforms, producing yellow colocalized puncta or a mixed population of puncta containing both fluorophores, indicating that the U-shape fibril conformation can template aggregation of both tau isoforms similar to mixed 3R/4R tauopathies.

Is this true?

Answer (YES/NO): NO